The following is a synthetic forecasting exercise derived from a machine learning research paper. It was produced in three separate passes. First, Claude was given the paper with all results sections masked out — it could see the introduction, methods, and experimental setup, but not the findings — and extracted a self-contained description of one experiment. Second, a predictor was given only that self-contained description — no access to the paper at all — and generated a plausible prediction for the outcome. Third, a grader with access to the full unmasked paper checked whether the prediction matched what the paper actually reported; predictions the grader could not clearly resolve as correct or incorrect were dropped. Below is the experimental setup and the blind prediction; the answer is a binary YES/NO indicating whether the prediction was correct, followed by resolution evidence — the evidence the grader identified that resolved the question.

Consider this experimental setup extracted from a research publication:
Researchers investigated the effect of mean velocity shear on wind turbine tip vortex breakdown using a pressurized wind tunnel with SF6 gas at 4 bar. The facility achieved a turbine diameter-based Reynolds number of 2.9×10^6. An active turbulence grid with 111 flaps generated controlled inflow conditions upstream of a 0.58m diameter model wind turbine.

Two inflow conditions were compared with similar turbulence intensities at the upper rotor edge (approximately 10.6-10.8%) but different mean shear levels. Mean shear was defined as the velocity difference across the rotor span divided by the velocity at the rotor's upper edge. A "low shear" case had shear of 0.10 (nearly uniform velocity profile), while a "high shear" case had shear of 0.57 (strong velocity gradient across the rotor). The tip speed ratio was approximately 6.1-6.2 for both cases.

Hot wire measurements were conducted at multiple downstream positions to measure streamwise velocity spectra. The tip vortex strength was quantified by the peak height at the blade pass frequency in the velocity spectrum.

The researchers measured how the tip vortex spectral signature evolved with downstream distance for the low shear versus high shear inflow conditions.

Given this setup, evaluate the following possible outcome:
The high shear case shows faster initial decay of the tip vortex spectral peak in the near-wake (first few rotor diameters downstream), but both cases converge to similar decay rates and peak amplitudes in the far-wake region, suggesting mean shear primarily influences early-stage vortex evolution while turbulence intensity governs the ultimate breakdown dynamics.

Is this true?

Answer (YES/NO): NO